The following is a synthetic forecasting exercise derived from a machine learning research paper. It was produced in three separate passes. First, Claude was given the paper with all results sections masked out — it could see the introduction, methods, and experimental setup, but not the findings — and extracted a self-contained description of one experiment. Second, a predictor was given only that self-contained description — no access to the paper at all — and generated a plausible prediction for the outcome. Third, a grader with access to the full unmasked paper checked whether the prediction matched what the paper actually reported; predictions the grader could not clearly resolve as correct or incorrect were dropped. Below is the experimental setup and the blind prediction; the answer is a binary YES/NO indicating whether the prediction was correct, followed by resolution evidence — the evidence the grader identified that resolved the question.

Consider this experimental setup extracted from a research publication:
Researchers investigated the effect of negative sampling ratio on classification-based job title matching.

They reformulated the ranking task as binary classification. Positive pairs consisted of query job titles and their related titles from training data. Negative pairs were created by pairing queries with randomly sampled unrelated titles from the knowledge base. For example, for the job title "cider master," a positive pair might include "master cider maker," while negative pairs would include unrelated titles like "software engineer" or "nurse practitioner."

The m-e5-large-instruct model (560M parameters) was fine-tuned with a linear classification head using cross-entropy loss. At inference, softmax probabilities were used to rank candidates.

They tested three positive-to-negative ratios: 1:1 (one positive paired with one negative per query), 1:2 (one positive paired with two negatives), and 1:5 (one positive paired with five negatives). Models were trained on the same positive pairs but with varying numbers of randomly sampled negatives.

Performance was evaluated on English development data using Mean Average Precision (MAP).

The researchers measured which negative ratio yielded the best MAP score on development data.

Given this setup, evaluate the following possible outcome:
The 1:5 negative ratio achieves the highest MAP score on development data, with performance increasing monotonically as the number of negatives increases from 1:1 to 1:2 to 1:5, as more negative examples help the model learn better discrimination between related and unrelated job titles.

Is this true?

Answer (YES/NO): NO